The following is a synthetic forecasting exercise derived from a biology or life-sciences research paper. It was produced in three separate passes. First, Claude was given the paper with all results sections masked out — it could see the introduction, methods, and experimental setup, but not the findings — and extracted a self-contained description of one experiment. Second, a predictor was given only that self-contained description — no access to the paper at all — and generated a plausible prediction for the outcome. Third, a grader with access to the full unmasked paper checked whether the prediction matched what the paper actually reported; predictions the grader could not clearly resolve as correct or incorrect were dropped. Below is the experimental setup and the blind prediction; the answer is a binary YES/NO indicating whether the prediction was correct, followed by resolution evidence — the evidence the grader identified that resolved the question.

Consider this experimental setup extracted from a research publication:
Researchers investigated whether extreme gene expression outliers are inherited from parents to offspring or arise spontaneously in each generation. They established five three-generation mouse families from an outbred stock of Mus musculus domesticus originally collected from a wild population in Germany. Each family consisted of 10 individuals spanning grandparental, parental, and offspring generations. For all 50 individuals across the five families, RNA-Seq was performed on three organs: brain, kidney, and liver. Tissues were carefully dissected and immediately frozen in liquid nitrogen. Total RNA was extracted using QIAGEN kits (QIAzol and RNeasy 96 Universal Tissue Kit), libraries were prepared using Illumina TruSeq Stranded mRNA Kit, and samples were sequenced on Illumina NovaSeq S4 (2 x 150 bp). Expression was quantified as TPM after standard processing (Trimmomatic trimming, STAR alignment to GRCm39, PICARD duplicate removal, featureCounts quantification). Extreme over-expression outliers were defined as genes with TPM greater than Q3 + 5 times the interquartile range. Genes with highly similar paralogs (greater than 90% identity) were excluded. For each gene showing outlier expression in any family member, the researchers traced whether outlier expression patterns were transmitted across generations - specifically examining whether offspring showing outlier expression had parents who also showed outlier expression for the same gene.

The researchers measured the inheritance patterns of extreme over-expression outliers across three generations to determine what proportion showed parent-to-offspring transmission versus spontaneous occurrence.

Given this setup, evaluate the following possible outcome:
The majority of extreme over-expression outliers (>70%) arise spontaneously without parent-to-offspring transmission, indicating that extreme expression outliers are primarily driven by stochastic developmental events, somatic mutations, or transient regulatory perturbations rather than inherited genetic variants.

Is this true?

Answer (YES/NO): YES